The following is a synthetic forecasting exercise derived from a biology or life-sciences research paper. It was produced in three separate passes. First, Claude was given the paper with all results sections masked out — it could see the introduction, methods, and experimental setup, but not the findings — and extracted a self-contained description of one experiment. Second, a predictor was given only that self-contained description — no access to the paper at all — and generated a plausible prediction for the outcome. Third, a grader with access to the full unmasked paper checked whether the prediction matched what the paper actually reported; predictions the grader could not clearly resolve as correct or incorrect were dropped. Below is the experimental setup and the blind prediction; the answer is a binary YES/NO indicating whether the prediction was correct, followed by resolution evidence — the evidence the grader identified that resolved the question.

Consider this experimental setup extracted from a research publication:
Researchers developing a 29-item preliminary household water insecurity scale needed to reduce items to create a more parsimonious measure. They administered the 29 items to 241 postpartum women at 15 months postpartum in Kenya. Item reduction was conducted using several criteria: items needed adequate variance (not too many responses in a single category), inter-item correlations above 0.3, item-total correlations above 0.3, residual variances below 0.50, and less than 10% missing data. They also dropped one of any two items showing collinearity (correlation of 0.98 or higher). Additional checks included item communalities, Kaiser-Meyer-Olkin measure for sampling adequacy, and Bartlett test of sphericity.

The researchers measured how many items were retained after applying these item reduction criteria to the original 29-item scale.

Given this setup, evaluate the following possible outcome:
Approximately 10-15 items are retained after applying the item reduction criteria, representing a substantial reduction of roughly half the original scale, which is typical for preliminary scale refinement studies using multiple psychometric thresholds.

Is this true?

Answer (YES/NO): NO